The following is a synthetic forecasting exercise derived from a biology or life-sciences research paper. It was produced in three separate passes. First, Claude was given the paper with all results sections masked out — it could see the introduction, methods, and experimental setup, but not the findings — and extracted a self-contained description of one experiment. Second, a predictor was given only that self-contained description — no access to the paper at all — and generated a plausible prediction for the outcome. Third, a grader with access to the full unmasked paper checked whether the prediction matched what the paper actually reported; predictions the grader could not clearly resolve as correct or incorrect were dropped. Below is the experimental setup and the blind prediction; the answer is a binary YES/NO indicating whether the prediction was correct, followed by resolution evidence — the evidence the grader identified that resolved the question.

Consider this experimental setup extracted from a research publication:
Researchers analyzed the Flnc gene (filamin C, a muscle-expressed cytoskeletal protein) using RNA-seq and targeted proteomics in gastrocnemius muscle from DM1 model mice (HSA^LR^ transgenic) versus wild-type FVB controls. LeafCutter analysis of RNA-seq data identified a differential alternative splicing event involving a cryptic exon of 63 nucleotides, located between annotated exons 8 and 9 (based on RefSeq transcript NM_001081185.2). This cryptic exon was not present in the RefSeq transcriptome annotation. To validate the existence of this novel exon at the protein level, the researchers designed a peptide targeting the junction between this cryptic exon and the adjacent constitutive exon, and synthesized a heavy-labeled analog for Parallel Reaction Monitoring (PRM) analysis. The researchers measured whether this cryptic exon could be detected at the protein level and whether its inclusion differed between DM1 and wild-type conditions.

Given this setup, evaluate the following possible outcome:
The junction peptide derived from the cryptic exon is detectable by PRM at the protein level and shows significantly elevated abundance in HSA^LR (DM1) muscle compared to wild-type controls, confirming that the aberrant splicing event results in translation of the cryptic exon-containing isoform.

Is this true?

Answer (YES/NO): NO